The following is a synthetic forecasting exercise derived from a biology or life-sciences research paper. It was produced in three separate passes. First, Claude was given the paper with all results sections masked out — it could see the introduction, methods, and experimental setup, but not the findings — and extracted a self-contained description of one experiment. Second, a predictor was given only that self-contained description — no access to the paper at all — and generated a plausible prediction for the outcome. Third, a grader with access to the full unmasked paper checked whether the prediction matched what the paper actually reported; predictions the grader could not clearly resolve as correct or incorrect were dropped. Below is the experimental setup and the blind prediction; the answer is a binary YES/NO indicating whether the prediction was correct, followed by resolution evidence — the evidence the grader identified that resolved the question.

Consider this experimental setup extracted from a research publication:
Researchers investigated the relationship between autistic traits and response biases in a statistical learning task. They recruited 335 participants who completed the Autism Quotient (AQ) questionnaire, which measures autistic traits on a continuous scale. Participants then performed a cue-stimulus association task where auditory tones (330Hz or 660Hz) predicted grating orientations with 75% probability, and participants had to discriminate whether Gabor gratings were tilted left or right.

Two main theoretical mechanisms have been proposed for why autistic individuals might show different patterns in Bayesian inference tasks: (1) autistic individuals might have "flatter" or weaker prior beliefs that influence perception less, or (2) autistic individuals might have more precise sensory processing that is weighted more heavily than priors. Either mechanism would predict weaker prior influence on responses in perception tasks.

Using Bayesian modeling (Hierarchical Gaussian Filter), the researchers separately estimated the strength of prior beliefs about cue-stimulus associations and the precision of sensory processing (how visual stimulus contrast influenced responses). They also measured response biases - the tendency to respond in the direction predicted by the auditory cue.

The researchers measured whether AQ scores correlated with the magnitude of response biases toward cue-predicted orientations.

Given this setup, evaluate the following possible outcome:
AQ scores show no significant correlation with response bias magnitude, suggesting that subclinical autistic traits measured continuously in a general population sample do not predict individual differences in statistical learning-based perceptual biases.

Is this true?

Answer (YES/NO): YES